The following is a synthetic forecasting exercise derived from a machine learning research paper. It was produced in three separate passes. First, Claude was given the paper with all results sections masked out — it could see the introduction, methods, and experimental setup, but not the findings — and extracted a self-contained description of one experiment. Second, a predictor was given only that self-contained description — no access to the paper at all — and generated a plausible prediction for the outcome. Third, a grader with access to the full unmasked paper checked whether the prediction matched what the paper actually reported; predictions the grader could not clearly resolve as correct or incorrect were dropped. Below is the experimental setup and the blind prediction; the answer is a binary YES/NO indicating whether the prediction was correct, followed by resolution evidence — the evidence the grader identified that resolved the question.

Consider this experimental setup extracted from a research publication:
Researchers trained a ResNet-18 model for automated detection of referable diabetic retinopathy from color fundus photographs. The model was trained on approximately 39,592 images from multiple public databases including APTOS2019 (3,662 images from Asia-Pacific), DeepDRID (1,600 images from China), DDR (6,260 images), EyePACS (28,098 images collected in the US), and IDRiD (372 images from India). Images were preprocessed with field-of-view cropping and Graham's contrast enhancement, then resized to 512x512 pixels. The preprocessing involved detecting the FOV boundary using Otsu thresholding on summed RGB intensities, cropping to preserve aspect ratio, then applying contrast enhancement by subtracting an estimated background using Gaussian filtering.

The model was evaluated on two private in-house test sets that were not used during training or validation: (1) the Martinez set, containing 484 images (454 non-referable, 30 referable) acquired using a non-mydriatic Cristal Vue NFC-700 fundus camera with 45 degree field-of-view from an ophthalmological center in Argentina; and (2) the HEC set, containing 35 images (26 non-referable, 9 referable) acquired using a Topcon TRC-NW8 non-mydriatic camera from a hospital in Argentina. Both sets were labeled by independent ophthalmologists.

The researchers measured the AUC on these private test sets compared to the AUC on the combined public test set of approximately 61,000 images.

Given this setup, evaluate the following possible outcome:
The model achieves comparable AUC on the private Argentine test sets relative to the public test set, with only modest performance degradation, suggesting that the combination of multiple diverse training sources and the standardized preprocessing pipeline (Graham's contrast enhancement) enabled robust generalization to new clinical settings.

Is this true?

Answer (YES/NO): NO